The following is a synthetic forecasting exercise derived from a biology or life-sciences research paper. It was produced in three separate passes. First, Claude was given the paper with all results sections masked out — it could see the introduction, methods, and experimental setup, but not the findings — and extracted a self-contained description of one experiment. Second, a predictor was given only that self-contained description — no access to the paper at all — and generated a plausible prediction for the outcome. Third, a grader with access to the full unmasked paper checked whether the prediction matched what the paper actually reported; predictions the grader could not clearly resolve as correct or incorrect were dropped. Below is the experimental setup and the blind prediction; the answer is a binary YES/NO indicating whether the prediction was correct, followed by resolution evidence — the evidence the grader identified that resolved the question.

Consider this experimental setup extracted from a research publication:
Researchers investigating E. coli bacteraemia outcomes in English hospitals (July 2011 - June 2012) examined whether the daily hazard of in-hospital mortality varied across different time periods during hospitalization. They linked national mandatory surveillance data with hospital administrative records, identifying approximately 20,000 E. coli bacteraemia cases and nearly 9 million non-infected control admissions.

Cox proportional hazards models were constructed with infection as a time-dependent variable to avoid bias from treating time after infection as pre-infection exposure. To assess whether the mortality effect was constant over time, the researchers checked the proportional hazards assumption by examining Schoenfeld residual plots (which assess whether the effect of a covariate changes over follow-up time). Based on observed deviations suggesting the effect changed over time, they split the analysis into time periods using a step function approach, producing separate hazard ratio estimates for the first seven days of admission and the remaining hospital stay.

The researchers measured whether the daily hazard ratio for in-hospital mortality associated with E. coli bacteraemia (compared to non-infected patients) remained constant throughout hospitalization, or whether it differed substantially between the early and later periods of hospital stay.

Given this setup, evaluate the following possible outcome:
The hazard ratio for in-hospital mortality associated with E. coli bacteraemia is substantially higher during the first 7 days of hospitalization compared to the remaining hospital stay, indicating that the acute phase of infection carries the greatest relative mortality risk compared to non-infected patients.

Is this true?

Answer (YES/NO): YES